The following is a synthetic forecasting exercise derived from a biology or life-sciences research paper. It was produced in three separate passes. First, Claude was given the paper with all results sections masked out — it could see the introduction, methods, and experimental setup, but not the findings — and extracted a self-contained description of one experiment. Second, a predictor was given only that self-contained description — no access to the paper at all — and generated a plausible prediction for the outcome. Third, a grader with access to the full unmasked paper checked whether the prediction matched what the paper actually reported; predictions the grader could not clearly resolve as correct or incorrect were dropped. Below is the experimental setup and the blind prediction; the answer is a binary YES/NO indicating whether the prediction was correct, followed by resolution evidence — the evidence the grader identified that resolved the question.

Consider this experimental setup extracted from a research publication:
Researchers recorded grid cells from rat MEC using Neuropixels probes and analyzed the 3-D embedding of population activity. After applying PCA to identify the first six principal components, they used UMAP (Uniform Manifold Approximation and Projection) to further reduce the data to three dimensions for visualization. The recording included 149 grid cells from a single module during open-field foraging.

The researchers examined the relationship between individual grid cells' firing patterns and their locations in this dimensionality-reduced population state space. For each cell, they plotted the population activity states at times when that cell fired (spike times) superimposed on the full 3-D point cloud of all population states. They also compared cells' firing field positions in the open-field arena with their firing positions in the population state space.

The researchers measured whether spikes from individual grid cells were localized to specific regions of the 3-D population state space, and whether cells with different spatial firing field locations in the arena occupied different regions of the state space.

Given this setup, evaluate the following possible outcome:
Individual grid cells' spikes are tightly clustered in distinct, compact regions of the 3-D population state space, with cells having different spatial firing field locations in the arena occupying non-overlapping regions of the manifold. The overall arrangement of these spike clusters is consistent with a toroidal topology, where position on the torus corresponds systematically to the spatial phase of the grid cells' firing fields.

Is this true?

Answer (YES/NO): YES